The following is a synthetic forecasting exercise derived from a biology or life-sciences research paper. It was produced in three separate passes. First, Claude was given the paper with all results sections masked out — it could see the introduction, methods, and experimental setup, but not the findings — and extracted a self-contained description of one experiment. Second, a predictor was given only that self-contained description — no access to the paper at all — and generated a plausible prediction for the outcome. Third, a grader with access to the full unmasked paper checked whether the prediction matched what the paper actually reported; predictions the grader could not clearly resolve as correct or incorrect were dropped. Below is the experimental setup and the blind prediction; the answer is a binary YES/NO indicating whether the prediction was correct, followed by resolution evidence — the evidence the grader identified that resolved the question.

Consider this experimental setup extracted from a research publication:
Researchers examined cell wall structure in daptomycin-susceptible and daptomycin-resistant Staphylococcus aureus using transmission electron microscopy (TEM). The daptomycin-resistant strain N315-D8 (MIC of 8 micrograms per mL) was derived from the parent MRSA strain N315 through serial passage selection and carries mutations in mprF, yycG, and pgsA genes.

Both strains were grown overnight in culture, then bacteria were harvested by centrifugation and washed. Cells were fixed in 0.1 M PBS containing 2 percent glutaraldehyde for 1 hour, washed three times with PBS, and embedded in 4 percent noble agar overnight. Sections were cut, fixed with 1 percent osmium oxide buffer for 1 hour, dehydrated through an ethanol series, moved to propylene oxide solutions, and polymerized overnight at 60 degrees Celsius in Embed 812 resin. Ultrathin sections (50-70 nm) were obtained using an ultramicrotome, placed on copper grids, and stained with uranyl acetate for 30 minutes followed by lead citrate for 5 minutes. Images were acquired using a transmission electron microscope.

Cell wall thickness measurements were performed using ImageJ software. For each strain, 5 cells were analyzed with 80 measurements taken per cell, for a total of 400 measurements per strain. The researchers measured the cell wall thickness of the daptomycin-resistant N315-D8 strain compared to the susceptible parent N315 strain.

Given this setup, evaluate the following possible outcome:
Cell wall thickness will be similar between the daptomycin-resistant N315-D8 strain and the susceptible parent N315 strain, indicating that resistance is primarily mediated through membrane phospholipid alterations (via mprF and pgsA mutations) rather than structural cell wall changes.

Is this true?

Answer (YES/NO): NO